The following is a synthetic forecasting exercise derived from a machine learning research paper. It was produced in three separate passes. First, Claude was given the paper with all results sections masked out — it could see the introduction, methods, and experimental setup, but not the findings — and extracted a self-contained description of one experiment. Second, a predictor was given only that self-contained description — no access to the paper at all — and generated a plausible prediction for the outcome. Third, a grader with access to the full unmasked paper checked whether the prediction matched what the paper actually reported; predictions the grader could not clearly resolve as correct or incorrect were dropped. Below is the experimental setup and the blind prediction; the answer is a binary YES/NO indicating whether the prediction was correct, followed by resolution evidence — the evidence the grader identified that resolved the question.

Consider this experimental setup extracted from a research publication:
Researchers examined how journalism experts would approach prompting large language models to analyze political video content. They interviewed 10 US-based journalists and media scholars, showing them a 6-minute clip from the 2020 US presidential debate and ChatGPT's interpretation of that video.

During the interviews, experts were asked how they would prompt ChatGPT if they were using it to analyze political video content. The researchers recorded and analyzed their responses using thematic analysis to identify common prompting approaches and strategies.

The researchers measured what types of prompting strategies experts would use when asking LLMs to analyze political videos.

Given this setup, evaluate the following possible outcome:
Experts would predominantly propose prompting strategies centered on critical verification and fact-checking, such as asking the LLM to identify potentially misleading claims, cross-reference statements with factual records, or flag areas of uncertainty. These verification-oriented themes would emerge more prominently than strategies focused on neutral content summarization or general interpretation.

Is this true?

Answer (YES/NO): NO